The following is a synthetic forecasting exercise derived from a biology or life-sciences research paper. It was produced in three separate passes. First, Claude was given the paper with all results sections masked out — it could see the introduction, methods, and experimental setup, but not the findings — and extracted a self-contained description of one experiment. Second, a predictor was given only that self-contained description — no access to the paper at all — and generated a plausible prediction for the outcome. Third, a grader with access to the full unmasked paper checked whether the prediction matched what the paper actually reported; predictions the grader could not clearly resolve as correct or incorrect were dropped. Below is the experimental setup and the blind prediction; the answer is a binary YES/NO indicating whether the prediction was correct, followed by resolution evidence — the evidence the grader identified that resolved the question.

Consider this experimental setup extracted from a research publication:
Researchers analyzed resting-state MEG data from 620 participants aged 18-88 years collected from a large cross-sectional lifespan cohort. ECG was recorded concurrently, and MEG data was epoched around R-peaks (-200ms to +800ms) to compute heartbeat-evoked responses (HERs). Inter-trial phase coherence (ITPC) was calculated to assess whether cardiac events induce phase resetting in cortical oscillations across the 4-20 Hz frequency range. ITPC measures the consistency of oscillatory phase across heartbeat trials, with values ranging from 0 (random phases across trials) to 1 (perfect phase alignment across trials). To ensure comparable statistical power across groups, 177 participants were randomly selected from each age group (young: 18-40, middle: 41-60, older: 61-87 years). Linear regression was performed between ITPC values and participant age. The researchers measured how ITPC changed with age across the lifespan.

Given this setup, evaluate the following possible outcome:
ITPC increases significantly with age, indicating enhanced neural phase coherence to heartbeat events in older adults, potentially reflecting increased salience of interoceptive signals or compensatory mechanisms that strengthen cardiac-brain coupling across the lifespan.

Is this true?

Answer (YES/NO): YES